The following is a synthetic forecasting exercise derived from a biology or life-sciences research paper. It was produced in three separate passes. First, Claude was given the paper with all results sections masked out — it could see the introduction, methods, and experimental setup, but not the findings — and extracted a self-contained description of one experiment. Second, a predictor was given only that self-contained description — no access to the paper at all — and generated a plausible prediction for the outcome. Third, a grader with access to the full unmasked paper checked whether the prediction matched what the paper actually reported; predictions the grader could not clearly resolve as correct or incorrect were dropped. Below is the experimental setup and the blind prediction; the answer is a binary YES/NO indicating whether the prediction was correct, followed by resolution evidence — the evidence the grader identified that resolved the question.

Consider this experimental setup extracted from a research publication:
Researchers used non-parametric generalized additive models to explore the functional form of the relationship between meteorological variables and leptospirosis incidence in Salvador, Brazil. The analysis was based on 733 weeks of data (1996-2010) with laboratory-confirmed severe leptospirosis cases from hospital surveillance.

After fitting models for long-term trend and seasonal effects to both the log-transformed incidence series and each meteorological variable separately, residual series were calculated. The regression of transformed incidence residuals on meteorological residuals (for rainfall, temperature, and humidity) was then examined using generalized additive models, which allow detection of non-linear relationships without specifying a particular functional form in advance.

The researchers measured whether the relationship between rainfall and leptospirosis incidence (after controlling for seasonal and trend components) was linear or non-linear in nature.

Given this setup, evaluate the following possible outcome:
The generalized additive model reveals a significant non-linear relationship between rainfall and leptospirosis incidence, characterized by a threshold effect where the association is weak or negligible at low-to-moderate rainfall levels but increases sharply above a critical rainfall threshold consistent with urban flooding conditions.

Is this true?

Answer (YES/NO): NO